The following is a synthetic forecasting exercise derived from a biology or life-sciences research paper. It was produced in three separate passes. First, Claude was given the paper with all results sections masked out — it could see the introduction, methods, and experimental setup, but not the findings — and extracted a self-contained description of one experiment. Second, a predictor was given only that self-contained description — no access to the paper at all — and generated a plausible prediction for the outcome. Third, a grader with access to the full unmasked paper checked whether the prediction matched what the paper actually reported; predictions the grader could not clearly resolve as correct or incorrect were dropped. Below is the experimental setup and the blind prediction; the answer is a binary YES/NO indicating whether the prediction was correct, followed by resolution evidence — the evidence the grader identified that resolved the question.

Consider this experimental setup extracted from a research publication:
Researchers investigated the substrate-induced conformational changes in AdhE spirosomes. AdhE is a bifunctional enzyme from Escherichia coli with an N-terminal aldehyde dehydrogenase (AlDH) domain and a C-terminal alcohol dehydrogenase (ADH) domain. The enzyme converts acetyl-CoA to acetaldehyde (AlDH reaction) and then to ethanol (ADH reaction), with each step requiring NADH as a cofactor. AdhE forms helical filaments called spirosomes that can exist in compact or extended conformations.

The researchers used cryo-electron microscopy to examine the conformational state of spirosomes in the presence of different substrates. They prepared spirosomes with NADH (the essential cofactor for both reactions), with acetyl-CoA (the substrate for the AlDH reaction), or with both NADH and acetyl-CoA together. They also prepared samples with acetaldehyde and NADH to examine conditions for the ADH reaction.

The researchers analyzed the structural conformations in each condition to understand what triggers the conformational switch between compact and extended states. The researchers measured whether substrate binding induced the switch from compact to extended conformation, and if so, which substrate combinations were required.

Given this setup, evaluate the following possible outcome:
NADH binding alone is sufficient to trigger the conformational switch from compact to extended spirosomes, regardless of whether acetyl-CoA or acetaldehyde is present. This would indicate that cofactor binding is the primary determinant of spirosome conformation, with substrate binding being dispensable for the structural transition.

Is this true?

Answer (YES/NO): NO